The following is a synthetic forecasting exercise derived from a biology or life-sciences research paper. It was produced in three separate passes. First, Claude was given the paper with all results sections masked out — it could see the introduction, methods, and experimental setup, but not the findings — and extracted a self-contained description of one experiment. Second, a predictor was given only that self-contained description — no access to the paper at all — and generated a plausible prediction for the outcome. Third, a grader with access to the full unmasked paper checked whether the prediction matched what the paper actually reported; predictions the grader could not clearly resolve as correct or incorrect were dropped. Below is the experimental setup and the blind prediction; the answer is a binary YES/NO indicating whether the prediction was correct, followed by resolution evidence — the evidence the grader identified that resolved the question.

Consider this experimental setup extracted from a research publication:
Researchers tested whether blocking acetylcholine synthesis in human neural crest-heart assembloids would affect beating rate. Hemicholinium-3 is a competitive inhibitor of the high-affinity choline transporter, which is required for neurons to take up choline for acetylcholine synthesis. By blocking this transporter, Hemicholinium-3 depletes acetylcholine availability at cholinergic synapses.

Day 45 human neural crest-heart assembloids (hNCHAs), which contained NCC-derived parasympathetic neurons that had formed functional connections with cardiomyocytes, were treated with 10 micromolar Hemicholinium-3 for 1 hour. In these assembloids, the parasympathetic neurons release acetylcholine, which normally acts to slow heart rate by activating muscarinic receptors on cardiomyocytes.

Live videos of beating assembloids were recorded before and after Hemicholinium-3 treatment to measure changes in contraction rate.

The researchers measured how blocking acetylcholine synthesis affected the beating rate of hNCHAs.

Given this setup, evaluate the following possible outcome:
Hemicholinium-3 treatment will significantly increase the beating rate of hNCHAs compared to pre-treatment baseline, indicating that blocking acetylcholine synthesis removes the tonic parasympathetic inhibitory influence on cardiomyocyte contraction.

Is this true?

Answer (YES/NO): YES